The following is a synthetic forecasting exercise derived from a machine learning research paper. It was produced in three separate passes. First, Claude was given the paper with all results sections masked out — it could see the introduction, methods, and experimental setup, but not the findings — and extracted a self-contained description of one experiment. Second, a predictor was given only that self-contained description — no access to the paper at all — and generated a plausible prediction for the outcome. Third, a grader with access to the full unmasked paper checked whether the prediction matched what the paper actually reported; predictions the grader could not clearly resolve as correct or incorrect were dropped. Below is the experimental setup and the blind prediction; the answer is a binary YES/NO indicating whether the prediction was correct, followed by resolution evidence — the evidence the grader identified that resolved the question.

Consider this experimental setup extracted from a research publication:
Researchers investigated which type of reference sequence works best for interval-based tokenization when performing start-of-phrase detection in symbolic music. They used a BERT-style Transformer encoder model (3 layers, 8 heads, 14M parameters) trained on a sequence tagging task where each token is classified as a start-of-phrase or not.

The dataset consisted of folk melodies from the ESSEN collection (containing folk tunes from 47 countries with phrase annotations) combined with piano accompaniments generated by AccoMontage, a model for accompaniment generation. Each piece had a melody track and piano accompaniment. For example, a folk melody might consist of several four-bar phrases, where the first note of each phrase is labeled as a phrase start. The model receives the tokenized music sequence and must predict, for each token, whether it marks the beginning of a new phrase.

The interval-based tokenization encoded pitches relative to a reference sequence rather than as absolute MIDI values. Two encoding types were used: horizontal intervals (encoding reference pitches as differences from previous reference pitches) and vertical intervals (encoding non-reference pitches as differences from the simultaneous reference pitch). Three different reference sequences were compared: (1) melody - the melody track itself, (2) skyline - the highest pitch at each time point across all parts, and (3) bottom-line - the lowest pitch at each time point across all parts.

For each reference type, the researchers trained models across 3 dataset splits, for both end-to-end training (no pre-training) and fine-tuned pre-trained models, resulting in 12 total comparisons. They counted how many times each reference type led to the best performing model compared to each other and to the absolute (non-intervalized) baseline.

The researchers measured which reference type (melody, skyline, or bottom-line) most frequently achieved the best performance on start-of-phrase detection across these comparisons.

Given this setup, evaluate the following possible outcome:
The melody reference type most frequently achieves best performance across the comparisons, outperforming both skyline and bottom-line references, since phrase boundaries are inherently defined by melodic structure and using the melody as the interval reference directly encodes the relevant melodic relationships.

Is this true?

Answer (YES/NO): YES